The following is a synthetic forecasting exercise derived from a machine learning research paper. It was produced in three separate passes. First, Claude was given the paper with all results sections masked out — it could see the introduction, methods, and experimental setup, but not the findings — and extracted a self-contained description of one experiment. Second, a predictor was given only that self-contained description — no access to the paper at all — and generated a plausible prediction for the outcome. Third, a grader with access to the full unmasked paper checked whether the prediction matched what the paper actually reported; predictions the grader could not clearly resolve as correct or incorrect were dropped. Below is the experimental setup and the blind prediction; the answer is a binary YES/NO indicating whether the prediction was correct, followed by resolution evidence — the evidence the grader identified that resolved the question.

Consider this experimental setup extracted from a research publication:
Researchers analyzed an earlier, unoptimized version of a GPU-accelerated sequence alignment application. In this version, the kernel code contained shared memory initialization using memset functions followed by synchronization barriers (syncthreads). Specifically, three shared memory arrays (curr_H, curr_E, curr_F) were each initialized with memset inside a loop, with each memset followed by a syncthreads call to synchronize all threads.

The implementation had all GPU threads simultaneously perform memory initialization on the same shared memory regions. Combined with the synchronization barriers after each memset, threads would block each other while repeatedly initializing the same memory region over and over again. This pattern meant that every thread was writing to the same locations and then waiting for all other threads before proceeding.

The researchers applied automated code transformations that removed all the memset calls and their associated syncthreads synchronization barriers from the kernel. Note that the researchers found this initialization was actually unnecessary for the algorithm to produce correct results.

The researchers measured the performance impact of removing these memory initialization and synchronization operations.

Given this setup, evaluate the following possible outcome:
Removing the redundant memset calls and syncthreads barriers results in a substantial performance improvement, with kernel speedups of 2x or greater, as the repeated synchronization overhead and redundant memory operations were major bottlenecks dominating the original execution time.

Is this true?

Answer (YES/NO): YES